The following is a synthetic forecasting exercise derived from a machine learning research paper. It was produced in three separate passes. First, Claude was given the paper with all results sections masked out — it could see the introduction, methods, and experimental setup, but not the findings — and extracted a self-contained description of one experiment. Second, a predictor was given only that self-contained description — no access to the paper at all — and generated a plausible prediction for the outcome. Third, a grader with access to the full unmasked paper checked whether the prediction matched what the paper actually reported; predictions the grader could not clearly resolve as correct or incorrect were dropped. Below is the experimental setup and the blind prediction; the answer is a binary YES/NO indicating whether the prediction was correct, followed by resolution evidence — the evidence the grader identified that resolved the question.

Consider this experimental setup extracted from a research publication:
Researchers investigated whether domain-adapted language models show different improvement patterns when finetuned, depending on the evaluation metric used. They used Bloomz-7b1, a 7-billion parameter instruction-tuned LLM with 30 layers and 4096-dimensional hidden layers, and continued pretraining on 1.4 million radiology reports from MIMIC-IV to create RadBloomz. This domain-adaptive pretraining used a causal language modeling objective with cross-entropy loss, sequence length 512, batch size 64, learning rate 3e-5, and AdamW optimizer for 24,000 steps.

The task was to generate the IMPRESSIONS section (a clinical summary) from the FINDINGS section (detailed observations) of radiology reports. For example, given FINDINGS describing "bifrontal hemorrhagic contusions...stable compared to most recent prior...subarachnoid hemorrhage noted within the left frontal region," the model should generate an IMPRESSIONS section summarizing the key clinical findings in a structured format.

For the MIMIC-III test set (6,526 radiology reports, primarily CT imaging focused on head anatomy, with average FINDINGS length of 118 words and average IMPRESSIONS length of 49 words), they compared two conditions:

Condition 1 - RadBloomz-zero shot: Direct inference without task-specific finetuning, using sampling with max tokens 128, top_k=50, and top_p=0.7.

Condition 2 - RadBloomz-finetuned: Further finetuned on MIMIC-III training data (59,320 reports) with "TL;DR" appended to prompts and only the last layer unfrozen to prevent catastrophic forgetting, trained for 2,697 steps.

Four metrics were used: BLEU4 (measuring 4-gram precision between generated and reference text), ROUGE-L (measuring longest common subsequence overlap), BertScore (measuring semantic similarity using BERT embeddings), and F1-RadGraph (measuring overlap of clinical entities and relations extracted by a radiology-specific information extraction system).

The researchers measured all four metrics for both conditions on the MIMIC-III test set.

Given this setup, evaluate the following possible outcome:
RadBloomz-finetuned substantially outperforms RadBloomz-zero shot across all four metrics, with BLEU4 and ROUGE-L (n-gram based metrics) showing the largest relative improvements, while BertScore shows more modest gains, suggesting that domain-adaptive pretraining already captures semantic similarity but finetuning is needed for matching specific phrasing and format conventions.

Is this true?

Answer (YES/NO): NO